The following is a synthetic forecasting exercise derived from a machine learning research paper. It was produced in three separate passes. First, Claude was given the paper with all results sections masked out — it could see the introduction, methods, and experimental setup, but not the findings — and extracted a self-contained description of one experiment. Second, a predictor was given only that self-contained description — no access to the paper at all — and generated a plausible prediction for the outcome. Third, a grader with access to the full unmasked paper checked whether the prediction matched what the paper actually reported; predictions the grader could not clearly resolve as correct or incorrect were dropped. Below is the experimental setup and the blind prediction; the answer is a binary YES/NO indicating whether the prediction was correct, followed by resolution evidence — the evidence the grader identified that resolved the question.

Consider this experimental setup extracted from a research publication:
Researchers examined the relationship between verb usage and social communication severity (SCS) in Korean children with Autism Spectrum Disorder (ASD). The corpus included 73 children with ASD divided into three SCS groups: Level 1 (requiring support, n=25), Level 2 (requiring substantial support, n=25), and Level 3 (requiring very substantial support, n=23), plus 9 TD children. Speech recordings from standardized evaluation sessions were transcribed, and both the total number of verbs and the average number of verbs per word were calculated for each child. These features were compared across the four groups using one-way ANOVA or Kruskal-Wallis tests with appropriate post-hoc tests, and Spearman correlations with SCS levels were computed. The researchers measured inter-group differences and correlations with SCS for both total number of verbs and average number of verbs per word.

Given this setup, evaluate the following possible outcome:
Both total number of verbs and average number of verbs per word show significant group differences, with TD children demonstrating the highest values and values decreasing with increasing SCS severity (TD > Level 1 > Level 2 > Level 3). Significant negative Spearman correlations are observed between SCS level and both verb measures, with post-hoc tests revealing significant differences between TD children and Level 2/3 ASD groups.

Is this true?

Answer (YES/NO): NO